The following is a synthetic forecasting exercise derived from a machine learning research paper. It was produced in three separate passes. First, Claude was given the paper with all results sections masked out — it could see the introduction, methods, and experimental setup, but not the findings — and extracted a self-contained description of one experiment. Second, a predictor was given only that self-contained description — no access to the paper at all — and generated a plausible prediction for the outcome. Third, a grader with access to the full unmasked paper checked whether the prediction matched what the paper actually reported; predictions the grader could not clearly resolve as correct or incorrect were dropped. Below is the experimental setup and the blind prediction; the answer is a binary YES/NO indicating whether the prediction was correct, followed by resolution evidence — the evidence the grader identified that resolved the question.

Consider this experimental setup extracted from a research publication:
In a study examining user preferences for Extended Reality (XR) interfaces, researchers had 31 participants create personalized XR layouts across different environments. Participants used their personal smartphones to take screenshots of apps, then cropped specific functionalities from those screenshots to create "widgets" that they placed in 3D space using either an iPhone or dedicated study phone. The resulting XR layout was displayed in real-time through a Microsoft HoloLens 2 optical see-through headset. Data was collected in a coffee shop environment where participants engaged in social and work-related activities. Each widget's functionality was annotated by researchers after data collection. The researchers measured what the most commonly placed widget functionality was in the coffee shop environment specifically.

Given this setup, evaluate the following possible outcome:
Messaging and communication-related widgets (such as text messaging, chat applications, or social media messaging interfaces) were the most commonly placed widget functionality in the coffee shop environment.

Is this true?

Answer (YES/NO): NO